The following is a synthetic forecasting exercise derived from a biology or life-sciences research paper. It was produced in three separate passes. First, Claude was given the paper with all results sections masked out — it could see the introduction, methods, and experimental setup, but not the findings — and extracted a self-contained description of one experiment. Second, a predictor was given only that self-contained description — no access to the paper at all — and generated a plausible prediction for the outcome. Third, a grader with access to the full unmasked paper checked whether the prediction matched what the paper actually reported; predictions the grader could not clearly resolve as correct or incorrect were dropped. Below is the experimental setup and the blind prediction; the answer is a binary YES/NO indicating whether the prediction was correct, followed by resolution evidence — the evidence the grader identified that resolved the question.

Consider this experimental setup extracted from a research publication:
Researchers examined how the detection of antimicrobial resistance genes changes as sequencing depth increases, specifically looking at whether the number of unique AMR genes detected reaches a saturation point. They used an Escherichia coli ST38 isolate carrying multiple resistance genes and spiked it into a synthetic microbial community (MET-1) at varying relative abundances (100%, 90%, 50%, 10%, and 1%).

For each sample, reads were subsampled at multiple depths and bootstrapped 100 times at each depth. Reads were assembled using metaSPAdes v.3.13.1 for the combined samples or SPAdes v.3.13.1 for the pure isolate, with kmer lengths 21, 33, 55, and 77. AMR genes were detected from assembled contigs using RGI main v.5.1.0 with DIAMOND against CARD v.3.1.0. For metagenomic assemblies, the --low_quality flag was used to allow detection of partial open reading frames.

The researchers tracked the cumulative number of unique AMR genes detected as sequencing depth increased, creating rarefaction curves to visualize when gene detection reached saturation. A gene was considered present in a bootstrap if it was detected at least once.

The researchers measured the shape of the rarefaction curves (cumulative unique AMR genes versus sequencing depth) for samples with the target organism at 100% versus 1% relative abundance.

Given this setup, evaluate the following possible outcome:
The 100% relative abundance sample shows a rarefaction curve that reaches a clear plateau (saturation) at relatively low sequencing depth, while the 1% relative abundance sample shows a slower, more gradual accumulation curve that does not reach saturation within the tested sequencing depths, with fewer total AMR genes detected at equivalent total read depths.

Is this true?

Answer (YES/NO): YES